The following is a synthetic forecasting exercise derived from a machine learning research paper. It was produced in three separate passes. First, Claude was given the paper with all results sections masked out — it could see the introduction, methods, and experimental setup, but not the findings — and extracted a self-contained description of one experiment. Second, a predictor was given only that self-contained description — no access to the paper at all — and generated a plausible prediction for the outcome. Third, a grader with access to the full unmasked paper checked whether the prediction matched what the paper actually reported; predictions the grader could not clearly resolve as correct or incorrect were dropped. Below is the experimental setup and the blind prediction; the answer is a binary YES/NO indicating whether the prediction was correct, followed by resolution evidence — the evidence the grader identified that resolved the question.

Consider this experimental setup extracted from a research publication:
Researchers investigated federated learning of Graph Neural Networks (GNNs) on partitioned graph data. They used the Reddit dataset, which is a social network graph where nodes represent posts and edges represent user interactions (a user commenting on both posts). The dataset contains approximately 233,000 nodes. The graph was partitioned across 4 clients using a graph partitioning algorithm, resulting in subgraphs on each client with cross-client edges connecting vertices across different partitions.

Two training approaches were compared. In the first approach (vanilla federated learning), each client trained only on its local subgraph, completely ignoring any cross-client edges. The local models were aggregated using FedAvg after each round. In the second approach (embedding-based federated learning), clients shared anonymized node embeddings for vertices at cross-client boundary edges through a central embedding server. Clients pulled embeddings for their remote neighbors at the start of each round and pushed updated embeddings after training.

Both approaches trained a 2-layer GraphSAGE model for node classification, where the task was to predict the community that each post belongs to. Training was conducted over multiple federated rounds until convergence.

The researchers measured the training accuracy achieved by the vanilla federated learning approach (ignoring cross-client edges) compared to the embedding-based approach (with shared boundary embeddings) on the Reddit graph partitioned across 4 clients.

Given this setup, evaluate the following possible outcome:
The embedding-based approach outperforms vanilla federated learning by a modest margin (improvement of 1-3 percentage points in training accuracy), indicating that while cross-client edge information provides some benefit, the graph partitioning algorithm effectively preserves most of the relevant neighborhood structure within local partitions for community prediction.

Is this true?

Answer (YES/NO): NO